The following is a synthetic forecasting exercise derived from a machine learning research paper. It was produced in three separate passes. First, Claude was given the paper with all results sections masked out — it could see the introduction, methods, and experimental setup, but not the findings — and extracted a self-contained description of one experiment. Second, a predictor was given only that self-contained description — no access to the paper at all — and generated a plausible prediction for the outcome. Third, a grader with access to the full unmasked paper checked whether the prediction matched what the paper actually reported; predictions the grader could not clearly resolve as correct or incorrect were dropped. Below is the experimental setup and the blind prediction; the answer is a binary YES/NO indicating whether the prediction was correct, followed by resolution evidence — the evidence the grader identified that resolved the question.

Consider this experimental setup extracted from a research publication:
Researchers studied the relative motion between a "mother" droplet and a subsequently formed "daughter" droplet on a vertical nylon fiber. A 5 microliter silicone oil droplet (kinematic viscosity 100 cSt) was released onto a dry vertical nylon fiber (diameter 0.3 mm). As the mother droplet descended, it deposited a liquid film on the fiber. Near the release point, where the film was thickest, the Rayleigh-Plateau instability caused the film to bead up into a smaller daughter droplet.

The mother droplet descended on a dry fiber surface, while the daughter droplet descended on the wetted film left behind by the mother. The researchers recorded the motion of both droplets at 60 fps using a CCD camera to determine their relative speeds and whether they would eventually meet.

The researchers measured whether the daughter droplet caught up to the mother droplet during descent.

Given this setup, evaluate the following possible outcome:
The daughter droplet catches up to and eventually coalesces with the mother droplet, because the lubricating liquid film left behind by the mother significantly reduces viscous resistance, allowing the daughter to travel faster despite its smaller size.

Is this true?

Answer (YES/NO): YES